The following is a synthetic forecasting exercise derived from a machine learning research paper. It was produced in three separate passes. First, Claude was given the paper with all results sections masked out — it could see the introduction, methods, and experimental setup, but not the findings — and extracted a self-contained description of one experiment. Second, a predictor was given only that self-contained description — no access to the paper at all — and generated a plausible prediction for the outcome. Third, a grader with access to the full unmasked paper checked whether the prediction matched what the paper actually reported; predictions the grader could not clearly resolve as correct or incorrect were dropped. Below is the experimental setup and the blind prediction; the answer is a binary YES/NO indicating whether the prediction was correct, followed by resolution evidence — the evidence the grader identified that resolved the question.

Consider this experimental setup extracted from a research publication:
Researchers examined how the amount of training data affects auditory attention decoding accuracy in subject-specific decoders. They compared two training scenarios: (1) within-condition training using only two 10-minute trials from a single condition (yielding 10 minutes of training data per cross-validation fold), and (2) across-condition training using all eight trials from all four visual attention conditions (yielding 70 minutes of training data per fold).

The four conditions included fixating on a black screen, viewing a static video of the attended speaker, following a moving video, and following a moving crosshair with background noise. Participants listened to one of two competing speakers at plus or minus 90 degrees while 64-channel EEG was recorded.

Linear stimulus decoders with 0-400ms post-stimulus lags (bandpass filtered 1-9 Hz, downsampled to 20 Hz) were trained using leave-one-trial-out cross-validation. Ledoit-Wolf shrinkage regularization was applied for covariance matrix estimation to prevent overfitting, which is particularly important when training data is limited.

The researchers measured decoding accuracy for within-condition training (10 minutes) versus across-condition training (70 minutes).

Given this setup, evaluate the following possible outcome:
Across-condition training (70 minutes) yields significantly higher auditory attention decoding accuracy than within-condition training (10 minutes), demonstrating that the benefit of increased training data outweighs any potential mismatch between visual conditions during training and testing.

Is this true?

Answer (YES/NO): YES